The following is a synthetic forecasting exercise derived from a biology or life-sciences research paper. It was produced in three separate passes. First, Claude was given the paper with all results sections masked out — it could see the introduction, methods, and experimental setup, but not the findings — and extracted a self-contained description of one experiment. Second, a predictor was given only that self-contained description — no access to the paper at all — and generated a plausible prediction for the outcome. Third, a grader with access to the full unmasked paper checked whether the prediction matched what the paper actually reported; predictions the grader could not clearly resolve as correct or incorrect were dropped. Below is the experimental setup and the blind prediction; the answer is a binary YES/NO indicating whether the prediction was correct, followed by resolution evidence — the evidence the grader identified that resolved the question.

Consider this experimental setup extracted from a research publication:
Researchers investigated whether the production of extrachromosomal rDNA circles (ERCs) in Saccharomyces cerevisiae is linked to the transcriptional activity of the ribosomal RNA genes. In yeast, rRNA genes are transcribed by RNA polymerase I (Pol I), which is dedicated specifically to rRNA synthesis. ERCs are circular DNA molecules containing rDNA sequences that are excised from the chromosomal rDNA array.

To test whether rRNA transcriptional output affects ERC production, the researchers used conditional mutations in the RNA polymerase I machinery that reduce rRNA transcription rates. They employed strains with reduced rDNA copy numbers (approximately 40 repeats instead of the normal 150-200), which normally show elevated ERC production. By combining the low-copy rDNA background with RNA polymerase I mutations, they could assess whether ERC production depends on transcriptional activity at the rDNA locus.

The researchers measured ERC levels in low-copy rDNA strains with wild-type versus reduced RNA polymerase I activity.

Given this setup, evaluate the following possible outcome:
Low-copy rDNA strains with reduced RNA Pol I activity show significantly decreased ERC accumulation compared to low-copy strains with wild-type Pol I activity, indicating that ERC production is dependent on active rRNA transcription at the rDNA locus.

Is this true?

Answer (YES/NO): NO